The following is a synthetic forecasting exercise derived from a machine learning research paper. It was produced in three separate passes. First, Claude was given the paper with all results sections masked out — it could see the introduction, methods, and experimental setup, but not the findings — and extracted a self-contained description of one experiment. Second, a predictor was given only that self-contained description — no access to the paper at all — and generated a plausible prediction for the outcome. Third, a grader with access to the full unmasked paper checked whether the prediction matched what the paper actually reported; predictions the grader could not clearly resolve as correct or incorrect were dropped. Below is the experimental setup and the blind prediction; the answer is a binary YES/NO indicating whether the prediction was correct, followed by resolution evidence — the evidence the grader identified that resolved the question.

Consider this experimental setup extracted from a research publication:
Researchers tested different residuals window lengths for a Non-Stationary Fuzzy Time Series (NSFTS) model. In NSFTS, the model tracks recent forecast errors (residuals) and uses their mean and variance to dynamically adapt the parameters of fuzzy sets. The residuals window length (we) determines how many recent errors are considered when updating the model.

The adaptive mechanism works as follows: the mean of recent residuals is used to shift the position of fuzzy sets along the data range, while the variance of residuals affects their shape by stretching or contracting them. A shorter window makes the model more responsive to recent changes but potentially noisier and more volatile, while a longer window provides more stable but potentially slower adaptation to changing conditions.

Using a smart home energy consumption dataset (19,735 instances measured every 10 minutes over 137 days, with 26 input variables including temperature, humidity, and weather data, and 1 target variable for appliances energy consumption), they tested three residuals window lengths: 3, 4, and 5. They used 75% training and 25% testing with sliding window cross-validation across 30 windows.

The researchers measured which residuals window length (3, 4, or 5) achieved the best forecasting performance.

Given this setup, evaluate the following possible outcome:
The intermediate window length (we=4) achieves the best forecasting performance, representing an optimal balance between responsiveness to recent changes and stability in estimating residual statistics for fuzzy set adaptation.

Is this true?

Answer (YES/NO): NO